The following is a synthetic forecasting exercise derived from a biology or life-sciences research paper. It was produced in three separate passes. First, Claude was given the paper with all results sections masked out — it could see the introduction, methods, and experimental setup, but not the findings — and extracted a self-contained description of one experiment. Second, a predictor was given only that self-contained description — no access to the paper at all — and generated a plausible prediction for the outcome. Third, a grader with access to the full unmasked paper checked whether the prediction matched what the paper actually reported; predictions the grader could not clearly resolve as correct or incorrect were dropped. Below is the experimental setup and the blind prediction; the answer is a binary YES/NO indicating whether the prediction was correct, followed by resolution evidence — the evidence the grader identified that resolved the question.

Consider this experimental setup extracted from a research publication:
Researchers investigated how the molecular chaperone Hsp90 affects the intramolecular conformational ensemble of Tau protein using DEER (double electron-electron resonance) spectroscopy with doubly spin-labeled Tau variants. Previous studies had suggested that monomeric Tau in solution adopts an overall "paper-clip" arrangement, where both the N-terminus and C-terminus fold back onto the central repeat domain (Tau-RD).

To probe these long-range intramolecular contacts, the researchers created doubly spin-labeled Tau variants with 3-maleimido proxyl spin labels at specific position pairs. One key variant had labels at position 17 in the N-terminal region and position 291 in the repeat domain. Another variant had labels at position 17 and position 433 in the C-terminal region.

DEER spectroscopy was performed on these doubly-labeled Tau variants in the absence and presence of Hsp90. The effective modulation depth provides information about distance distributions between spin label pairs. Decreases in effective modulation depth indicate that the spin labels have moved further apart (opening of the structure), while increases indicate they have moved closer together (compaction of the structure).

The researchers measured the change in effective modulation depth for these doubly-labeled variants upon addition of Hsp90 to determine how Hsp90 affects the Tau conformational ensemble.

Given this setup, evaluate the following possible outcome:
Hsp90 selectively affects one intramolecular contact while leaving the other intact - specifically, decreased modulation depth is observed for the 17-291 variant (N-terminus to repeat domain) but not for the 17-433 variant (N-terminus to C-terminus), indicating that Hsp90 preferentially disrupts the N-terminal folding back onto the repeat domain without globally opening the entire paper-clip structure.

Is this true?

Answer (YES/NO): NO